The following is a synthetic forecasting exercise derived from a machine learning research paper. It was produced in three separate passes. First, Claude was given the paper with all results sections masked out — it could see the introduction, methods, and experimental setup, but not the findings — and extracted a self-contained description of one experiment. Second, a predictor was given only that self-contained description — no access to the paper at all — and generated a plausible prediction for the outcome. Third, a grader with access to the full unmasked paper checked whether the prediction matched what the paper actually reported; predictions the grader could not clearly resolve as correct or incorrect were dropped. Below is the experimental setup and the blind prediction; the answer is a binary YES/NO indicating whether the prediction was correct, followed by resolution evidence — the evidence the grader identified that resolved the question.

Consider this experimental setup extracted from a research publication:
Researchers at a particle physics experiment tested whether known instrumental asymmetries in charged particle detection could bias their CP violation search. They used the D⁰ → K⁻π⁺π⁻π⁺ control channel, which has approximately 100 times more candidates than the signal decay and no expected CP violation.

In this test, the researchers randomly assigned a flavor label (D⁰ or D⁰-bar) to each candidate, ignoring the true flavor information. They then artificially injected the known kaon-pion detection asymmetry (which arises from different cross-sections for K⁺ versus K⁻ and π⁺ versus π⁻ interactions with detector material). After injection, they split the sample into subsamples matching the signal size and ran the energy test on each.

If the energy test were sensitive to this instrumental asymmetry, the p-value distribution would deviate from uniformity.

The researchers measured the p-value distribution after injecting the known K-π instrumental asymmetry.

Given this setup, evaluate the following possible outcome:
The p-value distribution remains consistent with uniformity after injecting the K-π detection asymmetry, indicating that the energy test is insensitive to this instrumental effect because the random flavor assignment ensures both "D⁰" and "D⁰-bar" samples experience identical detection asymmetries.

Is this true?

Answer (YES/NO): YES